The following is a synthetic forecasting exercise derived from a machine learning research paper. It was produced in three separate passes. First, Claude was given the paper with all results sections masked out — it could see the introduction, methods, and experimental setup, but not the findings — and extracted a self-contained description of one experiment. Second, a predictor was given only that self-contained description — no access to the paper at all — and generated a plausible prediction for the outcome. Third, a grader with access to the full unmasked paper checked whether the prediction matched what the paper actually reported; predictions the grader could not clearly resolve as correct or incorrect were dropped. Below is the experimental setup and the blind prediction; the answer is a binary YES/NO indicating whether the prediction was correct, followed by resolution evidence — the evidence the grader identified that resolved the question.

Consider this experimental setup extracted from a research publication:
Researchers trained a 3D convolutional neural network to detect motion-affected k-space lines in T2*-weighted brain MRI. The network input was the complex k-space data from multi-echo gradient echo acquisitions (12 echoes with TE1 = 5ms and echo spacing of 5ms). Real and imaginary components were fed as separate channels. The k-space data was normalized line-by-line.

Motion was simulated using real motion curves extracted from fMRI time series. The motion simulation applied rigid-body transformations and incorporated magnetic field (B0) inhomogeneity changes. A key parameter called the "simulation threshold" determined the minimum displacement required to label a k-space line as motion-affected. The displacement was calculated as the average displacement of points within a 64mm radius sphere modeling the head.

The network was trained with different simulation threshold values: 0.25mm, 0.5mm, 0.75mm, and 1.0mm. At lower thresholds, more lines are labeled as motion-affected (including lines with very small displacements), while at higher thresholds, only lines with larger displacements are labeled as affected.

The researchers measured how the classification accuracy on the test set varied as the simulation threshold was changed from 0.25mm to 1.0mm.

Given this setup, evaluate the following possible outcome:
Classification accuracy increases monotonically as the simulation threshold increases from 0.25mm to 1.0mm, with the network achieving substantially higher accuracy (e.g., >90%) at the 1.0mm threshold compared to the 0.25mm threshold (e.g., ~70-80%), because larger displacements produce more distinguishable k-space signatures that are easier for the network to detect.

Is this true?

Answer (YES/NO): NO